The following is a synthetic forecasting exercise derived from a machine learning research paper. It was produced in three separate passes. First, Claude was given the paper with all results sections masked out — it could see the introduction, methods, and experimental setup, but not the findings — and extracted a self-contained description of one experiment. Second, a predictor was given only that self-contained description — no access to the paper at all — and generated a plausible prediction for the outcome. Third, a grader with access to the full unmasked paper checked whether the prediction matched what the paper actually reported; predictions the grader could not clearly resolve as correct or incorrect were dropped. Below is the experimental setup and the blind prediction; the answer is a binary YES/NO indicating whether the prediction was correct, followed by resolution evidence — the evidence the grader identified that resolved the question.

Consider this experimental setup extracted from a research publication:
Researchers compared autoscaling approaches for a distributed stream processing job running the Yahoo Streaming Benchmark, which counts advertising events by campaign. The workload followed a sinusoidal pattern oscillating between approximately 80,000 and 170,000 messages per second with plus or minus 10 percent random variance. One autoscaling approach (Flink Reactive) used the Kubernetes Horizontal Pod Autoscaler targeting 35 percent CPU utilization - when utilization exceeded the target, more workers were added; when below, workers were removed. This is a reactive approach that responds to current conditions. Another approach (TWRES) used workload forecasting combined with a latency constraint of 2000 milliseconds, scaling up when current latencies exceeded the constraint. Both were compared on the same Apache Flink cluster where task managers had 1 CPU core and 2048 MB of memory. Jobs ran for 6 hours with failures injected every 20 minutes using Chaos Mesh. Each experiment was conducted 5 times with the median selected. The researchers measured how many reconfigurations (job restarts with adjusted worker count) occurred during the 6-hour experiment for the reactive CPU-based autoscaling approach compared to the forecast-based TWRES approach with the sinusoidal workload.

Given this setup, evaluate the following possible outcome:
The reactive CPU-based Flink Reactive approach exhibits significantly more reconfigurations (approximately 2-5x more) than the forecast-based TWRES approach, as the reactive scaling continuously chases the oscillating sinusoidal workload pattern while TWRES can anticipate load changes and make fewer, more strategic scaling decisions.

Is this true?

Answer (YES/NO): NO